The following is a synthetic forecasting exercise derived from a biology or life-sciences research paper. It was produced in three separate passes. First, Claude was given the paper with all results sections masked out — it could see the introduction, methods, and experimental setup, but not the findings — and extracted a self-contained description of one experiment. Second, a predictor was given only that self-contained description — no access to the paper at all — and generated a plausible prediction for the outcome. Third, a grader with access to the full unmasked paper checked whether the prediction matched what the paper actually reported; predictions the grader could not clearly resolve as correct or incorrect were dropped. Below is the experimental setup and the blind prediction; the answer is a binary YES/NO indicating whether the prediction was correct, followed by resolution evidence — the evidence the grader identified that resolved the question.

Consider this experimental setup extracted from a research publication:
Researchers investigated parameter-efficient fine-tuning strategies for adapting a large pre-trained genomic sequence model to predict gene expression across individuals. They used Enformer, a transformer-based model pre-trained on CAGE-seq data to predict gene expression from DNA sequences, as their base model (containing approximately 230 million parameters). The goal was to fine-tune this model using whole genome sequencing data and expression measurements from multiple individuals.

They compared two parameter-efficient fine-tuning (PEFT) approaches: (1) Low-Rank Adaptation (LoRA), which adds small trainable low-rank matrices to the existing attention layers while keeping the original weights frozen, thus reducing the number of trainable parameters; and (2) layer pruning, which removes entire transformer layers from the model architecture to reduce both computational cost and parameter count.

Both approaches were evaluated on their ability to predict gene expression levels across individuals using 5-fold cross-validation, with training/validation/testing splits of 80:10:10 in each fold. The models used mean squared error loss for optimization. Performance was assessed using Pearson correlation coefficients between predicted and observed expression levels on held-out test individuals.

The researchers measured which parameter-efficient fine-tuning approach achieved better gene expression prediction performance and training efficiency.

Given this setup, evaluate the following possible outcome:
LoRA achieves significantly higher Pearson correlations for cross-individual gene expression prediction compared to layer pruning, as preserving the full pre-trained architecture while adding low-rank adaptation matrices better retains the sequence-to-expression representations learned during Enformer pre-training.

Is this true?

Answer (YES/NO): NO